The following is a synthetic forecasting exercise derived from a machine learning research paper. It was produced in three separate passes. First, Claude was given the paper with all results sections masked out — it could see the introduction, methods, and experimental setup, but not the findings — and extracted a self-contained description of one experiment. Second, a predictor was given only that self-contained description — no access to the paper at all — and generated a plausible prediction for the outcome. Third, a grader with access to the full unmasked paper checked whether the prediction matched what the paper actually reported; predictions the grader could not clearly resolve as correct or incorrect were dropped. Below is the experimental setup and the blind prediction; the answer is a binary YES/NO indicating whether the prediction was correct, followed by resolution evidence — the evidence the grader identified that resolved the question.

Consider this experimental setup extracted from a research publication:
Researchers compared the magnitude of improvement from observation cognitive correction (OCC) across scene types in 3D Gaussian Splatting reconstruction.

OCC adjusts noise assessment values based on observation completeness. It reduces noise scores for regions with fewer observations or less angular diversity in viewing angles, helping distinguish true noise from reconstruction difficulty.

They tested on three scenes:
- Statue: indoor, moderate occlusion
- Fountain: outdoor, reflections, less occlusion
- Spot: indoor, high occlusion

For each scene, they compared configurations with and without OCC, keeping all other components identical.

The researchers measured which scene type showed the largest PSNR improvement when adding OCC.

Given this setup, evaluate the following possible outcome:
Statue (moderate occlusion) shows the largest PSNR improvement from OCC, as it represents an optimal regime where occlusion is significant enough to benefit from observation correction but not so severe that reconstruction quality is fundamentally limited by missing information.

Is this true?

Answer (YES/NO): NO